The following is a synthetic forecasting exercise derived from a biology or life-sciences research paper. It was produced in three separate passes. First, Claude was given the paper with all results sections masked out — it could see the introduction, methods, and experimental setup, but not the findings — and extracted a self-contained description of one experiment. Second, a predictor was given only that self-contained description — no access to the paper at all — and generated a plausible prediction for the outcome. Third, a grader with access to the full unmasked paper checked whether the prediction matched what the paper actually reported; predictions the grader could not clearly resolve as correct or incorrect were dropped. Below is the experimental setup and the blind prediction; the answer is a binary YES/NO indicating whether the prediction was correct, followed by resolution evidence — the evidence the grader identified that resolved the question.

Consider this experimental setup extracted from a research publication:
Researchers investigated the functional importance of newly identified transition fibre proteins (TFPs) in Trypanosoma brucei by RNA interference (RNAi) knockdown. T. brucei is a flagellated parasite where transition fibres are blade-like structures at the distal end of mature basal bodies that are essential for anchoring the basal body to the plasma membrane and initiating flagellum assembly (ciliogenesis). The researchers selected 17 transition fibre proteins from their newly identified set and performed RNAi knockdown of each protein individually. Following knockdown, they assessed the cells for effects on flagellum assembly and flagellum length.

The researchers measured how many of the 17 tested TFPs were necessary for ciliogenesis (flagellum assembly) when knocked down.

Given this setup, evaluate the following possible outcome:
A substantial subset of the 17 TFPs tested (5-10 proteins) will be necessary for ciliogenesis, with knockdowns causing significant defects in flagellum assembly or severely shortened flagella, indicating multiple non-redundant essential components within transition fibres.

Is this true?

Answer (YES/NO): YES